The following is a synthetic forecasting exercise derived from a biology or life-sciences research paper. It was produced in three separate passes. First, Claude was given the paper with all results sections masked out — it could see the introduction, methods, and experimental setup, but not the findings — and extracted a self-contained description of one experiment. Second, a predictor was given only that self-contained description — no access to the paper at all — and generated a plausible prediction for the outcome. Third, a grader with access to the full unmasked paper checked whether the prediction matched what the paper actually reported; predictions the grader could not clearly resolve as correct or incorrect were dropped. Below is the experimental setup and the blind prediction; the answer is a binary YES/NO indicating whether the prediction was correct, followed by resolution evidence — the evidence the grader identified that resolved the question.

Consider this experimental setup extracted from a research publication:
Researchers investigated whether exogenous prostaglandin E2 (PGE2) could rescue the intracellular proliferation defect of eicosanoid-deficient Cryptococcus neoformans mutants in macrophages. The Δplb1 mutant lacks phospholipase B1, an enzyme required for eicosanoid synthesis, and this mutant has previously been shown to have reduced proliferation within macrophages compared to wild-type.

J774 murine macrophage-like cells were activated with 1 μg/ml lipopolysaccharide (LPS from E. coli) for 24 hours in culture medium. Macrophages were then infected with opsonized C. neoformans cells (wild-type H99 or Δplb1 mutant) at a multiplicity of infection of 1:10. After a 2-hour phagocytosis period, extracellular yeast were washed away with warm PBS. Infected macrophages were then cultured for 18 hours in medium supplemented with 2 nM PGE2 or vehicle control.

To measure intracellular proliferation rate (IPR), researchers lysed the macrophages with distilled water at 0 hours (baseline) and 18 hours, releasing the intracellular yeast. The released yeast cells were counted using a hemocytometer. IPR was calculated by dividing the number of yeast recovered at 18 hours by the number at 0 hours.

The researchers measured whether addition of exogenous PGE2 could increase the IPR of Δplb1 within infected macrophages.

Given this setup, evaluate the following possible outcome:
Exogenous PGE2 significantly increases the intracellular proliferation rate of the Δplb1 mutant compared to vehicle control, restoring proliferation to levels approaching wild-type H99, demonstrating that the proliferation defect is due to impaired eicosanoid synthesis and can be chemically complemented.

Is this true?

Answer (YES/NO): YES